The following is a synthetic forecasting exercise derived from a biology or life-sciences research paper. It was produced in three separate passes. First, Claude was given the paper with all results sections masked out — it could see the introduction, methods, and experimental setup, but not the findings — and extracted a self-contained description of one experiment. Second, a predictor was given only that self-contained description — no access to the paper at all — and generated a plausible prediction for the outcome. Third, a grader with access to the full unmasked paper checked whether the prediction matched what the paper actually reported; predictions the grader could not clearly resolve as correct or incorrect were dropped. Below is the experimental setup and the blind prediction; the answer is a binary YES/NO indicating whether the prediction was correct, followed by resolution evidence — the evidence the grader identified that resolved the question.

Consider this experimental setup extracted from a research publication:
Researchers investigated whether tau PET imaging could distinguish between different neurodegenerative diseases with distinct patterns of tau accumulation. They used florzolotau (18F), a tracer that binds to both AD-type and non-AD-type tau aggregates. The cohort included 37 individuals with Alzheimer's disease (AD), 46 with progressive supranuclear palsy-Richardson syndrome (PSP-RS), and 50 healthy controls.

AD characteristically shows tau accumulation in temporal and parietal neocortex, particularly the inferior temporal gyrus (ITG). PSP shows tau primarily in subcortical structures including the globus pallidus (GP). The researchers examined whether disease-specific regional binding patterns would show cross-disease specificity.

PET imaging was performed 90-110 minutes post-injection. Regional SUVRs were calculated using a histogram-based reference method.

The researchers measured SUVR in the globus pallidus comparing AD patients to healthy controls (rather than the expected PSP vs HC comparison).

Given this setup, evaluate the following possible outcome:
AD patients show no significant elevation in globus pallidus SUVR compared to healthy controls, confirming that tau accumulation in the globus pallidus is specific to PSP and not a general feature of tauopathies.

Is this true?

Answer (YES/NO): YES